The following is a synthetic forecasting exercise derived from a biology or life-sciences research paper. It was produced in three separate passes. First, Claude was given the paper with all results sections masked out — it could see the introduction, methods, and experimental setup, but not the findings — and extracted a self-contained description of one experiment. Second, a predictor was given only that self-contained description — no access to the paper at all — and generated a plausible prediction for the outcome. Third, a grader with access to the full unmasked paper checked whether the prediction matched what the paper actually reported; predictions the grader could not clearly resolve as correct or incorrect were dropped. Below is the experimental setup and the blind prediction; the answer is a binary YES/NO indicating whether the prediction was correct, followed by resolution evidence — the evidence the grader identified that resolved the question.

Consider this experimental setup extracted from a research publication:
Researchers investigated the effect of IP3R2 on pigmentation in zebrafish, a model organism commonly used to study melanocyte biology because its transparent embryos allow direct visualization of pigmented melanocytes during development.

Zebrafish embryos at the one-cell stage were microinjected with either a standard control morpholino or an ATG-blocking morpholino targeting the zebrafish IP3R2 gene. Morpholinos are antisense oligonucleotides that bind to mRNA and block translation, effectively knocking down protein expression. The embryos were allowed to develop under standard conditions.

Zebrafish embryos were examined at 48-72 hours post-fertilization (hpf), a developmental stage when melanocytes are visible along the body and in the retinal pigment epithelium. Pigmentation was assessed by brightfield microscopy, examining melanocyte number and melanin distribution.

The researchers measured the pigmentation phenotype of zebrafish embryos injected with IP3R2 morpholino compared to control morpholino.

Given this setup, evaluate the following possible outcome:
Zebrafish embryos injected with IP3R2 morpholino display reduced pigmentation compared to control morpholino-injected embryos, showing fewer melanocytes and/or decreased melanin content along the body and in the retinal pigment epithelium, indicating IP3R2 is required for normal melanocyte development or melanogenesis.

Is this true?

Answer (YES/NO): YES